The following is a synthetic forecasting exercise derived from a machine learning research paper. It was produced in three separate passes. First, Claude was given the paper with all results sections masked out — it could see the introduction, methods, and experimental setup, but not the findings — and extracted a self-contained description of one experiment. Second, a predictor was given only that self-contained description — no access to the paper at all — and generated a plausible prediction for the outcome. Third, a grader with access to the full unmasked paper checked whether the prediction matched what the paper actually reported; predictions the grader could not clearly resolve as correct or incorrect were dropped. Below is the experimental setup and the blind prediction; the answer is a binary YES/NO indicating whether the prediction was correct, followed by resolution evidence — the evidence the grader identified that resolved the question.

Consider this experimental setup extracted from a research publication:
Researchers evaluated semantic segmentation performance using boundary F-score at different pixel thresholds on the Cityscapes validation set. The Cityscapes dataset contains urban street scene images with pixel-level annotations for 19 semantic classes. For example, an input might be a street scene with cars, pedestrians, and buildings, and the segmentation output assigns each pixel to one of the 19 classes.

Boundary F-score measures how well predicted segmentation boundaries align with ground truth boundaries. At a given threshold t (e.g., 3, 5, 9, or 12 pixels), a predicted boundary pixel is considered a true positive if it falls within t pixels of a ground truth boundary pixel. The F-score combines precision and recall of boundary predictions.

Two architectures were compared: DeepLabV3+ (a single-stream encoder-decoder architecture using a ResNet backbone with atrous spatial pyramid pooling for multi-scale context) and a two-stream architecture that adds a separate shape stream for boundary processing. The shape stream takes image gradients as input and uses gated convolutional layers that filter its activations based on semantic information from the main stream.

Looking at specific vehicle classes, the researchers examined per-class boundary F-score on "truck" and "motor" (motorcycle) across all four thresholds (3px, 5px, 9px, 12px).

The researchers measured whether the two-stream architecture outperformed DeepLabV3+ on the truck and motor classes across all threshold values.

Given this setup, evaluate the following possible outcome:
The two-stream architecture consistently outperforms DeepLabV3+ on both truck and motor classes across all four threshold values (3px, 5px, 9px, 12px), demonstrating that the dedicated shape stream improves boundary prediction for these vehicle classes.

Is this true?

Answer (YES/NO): NO